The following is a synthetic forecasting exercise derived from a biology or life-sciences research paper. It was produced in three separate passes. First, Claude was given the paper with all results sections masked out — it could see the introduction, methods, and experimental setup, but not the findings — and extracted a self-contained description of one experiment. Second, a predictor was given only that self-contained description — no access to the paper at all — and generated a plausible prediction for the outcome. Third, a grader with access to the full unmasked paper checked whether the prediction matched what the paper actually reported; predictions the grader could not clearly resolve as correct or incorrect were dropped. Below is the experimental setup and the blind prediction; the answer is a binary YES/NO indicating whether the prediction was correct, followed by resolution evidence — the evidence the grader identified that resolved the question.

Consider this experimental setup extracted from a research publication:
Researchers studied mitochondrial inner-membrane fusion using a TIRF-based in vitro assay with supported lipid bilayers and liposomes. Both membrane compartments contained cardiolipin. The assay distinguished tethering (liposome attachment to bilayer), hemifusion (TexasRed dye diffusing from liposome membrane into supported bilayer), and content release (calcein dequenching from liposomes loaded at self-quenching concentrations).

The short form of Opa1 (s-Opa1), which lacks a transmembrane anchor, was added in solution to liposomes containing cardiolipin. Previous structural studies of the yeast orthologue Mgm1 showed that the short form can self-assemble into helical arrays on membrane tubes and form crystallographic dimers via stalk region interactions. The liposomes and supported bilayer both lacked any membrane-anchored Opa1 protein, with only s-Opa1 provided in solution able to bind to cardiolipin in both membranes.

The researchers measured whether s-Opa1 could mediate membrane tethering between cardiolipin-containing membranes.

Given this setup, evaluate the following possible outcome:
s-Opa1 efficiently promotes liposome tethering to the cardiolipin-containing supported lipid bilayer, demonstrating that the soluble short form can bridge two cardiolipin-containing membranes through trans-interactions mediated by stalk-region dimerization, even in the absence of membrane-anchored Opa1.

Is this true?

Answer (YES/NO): NO